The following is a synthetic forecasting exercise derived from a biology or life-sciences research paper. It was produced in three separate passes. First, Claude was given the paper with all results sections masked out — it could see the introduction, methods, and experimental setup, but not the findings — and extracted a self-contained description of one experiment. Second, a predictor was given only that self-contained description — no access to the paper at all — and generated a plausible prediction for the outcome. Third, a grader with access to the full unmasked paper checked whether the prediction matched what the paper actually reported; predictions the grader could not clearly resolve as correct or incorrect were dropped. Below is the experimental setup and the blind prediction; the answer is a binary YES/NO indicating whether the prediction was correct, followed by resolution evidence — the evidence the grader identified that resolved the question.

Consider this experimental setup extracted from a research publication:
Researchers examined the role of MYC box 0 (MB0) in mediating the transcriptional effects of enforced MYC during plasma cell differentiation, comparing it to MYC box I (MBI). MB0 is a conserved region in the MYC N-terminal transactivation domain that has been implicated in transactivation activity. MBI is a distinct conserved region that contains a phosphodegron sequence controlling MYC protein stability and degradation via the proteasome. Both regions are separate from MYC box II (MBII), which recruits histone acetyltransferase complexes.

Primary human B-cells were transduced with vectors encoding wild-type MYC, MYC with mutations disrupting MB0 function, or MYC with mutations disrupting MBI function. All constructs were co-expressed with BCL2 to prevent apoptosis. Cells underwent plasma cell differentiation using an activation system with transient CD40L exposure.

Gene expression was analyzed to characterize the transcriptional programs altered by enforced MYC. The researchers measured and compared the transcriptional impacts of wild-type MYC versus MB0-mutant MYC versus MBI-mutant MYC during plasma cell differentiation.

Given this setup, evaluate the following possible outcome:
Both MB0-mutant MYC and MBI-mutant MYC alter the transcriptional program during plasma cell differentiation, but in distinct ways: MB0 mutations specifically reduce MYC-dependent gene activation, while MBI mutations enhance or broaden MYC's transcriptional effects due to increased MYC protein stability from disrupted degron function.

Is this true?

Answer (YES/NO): NO